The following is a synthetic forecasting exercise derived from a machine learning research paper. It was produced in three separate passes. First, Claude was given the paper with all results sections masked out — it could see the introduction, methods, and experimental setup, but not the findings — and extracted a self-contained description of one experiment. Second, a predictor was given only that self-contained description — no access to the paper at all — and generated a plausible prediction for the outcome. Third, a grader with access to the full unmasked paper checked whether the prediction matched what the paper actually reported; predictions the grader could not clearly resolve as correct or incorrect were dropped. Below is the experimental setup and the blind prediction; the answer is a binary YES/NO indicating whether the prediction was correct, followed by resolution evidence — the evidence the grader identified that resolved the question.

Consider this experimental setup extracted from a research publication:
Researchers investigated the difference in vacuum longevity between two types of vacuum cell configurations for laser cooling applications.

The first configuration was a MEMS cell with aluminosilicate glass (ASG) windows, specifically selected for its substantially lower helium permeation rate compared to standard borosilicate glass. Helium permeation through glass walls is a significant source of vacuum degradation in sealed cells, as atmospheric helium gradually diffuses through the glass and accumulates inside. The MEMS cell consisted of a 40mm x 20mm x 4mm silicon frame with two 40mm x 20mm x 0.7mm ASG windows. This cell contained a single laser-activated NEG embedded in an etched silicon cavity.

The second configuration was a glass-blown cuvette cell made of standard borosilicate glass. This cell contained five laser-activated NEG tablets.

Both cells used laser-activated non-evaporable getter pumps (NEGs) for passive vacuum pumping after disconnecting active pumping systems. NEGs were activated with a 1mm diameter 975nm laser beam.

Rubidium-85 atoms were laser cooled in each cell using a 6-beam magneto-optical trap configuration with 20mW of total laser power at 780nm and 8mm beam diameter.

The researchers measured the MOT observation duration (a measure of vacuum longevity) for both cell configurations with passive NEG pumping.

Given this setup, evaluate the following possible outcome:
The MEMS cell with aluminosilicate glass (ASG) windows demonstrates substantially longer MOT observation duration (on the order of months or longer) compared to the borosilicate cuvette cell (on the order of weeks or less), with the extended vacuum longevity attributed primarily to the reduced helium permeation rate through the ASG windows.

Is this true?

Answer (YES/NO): NO